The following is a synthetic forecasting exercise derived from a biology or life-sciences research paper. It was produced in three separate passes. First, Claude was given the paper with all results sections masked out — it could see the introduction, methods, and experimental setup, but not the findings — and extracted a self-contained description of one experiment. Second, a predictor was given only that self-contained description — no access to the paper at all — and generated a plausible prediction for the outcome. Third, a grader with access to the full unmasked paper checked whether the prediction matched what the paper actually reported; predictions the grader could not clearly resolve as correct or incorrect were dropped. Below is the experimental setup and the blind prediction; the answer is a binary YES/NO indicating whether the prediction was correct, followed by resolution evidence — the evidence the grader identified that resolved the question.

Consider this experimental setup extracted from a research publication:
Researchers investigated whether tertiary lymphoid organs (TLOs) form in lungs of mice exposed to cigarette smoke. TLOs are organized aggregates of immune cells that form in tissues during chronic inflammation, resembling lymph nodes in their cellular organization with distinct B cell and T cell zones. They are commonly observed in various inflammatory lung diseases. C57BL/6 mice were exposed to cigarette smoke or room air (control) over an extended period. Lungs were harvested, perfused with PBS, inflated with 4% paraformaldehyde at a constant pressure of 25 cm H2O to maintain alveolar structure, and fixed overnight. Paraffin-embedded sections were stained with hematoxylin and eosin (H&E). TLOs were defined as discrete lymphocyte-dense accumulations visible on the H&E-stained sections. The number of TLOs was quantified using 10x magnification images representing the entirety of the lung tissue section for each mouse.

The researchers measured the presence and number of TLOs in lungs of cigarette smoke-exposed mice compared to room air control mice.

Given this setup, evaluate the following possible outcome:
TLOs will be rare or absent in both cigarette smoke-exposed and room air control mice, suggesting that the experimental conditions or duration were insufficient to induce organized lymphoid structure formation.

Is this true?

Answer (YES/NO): YES